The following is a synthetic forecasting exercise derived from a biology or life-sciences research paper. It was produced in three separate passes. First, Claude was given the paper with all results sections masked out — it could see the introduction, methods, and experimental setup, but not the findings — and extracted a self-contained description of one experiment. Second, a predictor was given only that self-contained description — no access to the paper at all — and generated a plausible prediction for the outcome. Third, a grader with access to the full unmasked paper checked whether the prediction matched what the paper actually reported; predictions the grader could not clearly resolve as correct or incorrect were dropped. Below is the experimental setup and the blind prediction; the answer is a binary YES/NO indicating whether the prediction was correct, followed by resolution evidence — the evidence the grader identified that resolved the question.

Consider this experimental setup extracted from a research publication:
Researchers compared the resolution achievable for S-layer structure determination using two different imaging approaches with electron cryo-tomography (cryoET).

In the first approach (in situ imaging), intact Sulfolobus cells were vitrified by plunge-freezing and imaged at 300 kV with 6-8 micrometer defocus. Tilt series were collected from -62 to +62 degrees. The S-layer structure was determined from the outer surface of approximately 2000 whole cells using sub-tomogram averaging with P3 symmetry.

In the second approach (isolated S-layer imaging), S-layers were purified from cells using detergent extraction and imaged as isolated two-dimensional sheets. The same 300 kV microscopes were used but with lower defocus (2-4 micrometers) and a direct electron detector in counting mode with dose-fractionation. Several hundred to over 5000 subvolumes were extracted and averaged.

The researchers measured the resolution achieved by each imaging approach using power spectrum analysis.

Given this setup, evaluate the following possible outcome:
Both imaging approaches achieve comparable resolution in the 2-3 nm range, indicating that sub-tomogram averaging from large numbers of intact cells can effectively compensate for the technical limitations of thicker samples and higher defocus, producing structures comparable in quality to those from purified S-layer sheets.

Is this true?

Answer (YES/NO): NO